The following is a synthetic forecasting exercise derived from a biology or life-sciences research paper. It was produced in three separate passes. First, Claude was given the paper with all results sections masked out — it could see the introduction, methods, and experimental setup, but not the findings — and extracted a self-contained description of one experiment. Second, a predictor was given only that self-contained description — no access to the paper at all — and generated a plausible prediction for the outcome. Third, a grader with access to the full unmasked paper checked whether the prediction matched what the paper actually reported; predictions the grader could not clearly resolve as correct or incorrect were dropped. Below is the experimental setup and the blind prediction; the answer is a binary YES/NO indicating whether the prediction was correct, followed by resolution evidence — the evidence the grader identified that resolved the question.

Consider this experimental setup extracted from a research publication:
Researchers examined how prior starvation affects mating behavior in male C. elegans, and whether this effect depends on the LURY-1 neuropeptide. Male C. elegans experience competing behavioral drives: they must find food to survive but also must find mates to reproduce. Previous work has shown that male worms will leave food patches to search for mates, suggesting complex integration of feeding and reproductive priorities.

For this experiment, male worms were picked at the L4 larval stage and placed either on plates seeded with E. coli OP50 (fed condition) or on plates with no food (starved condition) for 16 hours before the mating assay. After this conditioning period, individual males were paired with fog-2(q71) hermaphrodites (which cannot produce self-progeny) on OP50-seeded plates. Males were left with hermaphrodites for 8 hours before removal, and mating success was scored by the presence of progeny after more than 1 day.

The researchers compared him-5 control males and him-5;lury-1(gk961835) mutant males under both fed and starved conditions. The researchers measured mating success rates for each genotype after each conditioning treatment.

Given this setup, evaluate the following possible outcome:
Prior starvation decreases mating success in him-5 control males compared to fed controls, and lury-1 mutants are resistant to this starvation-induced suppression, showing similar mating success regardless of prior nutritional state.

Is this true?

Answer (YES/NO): NO